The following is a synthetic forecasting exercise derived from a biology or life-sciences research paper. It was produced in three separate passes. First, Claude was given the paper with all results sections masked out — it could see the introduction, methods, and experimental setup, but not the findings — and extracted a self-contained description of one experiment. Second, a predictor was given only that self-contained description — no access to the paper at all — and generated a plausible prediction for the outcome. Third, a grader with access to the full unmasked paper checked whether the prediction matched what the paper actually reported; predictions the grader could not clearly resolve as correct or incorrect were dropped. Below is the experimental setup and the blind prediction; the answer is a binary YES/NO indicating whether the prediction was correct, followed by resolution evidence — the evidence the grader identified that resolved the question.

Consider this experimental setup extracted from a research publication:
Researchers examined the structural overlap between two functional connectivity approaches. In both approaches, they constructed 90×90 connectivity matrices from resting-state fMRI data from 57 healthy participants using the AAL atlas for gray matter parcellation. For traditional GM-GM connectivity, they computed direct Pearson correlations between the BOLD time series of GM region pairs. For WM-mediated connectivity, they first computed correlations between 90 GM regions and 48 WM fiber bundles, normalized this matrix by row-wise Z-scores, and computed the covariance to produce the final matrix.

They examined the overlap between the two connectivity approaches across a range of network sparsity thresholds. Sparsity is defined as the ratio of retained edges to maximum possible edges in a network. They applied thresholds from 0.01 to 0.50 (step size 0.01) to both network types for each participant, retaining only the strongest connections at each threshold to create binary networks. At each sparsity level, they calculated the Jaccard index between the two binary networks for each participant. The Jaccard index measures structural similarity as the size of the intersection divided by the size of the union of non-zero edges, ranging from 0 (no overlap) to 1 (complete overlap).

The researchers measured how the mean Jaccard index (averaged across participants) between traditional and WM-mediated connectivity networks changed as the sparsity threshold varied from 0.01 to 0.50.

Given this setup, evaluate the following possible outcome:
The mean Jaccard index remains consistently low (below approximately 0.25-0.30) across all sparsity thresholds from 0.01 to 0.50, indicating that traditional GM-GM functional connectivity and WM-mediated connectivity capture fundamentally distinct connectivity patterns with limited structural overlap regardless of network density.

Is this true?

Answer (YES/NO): NO